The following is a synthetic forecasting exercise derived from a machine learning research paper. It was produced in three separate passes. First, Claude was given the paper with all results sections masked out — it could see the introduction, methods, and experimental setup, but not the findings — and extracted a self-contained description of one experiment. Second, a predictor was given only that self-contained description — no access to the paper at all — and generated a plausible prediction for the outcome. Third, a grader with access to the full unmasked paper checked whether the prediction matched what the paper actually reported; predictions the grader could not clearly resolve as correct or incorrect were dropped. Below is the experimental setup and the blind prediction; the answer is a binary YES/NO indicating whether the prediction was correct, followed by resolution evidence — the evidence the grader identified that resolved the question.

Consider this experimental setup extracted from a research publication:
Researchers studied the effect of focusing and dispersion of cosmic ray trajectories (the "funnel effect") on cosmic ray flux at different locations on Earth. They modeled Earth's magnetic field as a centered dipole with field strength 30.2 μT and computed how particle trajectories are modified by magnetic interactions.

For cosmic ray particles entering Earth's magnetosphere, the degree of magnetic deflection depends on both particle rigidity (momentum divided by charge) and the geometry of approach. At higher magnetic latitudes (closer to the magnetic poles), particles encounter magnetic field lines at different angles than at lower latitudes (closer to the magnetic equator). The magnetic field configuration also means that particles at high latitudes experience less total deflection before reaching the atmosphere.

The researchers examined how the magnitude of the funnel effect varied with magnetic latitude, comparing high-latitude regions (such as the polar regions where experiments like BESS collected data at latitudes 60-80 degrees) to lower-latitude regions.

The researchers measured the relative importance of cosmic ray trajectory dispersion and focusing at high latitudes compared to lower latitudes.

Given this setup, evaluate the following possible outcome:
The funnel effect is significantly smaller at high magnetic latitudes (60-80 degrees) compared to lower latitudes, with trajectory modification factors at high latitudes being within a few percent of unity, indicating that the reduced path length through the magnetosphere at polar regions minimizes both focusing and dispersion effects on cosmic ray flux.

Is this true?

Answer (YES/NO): NO